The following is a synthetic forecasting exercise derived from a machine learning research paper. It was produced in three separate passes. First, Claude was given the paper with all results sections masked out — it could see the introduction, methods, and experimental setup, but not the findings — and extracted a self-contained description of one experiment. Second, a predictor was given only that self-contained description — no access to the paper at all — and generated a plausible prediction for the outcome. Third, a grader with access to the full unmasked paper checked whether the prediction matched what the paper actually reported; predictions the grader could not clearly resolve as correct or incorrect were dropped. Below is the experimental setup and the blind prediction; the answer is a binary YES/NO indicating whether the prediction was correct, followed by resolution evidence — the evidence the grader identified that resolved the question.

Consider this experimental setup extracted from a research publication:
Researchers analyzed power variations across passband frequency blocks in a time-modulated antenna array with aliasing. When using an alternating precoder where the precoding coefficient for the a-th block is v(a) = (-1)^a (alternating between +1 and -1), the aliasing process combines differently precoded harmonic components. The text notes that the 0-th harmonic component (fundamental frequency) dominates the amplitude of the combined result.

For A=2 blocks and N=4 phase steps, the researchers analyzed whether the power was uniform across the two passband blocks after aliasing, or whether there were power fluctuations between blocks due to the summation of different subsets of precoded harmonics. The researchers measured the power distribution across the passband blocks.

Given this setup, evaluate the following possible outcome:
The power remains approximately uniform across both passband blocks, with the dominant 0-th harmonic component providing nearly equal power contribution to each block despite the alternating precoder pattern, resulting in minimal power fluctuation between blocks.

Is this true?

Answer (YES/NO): NO